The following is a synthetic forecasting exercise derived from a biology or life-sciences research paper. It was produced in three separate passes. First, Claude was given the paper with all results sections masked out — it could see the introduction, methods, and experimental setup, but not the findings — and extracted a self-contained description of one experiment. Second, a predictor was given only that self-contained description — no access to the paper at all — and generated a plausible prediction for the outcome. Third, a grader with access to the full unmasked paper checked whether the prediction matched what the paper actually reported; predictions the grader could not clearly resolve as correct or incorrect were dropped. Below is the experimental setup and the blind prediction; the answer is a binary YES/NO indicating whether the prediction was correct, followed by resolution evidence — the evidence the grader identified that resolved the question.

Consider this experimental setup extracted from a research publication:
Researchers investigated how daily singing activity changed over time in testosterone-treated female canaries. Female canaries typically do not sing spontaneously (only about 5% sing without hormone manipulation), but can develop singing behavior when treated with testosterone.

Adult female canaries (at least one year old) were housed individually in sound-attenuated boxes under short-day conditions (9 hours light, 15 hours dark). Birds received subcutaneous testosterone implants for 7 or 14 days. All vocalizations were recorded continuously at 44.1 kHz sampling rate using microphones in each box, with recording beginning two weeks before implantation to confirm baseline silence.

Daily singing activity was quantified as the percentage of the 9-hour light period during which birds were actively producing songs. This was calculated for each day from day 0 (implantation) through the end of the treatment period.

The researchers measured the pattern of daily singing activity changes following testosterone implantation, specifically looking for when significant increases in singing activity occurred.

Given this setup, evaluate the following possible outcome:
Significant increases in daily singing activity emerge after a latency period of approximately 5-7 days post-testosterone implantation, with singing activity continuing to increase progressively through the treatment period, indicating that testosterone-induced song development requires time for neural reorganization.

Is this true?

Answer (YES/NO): NO